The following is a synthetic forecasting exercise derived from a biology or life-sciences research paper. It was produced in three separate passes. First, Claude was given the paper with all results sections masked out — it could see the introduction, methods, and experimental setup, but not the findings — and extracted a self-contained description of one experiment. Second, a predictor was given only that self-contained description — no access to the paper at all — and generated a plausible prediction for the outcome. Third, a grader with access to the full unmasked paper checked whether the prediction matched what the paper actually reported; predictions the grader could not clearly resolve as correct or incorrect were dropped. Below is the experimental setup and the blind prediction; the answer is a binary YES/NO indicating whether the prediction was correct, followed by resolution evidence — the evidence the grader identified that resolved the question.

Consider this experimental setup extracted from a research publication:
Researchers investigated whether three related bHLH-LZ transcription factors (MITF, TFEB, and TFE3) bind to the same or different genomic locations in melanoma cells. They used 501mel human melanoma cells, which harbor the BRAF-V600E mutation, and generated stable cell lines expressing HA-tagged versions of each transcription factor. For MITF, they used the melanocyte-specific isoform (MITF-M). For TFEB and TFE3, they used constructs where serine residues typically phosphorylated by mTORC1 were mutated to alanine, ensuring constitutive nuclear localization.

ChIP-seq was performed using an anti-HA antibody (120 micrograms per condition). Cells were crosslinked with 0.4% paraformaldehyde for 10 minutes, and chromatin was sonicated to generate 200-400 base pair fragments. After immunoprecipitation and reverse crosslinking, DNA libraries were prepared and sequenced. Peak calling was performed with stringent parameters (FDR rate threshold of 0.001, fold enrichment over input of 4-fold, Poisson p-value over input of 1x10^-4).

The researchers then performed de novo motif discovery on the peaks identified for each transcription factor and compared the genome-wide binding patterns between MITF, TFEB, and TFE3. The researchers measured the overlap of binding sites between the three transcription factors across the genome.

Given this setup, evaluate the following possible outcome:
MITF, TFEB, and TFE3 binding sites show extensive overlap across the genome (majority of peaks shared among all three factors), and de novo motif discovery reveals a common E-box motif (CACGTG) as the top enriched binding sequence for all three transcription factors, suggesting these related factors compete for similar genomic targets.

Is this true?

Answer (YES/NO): YES